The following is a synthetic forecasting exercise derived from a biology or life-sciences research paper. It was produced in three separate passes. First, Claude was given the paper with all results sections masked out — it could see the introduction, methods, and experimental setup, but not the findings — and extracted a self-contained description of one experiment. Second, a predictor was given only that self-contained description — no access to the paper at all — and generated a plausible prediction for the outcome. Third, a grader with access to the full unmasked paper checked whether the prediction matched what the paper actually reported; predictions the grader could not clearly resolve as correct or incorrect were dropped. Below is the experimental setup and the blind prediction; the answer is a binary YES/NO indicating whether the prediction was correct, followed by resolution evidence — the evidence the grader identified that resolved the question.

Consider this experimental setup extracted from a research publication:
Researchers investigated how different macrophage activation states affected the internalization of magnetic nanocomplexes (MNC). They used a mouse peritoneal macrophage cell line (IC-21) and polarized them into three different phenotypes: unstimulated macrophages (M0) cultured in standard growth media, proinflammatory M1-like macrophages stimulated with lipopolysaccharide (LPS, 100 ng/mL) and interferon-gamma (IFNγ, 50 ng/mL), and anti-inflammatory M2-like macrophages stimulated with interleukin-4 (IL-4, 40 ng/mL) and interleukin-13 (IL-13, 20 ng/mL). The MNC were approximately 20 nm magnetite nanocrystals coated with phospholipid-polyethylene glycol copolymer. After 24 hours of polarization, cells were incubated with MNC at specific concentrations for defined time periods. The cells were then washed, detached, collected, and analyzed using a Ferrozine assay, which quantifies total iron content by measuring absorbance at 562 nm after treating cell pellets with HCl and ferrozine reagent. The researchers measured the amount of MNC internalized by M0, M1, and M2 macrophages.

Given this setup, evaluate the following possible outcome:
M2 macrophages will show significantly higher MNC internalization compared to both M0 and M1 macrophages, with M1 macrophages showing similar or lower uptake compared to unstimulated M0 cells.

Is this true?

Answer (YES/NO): NO